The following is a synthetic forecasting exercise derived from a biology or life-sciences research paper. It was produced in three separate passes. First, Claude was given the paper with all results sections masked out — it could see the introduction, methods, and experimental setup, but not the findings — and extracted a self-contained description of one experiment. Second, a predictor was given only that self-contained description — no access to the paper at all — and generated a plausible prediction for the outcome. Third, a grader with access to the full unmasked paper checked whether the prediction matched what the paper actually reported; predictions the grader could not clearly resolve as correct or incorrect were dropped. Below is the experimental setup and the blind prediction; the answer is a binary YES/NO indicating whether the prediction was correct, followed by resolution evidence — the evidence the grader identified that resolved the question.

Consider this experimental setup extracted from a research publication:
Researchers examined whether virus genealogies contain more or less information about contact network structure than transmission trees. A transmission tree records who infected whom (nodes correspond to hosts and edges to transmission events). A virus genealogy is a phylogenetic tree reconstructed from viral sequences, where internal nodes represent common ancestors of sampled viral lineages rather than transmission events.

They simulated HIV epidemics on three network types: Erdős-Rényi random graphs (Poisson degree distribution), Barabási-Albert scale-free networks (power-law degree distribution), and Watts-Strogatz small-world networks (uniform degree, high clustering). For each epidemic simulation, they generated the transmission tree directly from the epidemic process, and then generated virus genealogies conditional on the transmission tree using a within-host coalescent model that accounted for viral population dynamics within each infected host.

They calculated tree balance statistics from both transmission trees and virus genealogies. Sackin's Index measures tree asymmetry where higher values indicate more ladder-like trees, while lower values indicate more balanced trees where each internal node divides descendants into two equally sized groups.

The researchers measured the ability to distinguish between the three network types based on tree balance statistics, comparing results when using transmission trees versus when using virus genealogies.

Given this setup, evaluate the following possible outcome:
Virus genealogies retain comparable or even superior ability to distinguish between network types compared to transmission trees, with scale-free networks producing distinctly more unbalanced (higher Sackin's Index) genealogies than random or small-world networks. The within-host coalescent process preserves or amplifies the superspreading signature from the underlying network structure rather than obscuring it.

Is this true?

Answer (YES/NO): NO